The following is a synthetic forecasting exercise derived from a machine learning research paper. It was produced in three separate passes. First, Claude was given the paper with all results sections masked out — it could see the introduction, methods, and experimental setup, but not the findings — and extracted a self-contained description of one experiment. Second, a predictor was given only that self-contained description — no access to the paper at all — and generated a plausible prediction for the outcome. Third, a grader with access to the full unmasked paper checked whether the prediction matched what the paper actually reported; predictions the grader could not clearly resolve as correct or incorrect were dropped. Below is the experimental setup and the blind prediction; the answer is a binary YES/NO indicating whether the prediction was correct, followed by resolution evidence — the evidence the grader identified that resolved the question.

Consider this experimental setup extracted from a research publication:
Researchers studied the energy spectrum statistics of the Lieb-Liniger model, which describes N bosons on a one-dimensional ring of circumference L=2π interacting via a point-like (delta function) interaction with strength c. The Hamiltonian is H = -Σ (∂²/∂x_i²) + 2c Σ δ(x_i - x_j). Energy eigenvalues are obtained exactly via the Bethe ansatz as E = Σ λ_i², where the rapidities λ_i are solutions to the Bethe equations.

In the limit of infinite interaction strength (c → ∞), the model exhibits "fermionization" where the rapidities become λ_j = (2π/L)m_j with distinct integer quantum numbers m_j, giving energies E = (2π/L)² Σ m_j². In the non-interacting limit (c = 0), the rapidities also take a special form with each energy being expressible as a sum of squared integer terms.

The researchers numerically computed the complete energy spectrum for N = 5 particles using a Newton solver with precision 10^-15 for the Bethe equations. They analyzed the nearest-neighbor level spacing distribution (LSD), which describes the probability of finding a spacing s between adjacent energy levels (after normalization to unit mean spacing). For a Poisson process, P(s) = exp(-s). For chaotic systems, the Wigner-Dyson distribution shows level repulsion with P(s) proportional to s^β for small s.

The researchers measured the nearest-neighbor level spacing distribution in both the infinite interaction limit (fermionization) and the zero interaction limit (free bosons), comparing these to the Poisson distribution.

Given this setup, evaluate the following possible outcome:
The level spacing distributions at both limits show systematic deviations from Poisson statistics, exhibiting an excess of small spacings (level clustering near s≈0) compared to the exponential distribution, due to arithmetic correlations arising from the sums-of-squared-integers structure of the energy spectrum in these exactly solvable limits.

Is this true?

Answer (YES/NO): YES